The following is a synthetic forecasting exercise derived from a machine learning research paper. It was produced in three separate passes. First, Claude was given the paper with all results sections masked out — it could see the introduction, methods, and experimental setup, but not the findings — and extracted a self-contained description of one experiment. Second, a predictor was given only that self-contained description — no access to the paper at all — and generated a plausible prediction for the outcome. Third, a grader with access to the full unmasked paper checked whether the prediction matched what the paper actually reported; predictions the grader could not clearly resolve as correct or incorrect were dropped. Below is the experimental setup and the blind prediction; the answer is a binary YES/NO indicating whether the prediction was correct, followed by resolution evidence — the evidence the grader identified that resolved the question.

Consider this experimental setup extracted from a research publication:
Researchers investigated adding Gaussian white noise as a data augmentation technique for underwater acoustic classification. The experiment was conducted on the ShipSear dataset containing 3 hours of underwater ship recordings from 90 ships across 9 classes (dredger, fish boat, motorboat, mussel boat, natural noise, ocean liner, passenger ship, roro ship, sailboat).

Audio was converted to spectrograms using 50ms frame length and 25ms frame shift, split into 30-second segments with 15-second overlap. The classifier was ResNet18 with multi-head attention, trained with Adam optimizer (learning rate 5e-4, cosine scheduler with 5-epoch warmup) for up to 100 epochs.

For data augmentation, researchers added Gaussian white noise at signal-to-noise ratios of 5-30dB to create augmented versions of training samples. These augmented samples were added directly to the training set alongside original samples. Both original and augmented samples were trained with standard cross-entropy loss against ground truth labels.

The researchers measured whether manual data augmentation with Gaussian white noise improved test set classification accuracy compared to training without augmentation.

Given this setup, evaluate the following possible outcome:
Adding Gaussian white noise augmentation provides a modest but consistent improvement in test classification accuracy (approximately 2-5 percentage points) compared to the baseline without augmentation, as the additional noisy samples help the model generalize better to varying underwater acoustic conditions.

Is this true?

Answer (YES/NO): NO